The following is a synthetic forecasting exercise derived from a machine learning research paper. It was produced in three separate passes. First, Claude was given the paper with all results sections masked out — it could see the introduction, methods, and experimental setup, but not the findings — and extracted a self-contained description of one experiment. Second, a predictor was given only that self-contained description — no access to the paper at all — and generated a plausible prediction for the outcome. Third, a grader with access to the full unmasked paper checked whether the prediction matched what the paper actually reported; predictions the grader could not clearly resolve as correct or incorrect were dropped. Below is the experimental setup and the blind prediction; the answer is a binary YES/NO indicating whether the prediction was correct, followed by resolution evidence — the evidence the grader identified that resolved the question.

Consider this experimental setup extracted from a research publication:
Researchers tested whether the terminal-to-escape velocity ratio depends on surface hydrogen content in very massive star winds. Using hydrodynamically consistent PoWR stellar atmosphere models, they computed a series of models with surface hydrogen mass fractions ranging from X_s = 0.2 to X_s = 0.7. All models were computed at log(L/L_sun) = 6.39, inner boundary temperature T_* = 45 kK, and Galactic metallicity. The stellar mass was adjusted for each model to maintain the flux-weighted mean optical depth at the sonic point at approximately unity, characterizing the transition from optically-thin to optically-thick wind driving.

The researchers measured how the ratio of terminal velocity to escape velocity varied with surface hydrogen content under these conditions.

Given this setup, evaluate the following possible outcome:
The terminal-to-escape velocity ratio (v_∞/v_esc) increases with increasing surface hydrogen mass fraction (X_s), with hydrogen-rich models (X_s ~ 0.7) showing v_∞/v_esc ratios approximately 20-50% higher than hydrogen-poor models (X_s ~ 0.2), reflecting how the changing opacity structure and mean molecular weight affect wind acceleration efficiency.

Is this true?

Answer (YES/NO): NO